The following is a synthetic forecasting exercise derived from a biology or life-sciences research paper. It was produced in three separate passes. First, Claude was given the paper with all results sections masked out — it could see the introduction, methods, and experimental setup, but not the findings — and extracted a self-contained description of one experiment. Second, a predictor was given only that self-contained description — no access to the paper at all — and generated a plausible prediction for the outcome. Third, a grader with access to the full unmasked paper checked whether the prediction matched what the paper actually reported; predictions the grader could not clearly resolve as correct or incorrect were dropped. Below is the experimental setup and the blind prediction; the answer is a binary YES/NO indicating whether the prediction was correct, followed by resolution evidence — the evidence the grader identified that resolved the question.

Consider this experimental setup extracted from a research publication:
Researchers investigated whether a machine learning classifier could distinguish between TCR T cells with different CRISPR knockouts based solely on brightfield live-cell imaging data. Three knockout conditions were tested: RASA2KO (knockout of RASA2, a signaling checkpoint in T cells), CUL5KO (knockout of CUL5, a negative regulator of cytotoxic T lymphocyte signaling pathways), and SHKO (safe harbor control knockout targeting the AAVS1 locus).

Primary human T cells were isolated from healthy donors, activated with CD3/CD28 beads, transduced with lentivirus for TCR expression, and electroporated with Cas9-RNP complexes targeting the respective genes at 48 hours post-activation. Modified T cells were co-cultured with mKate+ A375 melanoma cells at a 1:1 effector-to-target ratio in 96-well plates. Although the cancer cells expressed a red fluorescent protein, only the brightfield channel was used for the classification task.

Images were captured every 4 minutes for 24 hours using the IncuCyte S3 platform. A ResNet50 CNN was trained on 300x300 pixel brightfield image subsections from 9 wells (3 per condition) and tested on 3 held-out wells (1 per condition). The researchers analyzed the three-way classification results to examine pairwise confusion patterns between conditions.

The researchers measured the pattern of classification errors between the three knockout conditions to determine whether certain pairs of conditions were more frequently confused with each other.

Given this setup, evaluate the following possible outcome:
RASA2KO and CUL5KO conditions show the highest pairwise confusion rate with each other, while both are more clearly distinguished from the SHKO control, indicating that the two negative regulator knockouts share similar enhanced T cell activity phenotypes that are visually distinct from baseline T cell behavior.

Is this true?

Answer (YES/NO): NO